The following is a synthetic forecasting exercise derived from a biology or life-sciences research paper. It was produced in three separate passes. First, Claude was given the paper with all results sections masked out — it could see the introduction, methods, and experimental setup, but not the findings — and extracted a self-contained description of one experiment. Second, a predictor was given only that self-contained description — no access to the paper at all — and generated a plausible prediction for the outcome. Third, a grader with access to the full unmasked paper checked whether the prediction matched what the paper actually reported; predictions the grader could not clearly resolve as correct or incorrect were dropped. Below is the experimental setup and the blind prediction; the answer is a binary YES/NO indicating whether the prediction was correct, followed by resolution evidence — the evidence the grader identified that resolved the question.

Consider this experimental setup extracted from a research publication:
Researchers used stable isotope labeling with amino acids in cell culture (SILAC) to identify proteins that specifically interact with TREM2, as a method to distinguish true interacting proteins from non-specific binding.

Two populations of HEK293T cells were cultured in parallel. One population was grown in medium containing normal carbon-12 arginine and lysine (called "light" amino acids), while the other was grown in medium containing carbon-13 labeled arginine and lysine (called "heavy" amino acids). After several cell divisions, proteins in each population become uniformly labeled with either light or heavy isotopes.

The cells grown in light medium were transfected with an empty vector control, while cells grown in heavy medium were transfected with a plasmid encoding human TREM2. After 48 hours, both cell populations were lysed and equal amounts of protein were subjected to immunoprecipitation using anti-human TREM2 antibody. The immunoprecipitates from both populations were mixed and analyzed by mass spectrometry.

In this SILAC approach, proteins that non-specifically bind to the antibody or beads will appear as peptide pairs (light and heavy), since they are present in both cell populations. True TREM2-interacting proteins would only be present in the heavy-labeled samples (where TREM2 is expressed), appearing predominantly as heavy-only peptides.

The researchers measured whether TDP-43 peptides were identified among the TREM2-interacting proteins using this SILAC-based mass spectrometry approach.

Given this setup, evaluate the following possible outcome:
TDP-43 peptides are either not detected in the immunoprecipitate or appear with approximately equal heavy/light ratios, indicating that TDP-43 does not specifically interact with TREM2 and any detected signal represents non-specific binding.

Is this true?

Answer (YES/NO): NO